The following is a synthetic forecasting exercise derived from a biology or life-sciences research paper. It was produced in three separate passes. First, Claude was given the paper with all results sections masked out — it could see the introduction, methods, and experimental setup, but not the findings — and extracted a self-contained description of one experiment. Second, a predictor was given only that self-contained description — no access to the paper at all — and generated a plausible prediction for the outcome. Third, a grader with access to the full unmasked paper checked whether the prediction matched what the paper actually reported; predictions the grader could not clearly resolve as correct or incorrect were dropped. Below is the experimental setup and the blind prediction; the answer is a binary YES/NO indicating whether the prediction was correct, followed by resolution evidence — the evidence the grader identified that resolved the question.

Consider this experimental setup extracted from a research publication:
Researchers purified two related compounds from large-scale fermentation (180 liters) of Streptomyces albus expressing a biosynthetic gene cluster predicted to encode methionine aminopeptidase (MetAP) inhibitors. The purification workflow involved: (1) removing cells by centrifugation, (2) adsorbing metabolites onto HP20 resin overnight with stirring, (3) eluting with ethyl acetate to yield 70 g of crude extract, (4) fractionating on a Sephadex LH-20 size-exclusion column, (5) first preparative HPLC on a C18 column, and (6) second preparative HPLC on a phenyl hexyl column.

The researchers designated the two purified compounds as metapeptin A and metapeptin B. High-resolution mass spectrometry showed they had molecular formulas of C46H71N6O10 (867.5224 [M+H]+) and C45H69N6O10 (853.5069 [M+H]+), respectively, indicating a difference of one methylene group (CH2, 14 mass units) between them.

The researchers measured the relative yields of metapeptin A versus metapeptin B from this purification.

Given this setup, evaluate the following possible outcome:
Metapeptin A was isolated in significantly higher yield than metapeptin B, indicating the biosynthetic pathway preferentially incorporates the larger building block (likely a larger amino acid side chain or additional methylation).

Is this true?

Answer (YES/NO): YES